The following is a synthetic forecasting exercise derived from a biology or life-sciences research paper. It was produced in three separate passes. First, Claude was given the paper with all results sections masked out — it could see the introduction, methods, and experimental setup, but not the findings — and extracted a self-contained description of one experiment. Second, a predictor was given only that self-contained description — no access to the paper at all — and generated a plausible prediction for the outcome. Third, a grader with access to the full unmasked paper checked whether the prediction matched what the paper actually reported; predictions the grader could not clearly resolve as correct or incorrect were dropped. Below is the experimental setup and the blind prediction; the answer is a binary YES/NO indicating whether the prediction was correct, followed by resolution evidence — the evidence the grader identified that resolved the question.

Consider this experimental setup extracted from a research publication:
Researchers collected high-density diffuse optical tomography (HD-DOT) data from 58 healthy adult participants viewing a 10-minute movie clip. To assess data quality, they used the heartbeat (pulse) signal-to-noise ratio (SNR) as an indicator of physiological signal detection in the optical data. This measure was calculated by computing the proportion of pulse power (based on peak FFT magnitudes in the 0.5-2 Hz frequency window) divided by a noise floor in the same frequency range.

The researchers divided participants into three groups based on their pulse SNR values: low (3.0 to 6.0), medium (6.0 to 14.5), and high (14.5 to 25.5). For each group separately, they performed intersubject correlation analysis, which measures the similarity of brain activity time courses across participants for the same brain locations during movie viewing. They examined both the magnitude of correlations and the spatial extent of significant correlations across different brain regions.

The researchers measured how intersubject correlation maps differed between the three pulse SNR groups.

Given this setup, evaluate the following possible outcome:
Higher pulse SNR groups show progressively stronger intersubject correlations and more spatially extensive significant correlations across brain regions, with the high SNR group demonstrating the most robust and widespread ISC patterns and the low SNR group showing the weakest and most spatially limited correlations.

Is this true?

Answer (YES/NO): YES